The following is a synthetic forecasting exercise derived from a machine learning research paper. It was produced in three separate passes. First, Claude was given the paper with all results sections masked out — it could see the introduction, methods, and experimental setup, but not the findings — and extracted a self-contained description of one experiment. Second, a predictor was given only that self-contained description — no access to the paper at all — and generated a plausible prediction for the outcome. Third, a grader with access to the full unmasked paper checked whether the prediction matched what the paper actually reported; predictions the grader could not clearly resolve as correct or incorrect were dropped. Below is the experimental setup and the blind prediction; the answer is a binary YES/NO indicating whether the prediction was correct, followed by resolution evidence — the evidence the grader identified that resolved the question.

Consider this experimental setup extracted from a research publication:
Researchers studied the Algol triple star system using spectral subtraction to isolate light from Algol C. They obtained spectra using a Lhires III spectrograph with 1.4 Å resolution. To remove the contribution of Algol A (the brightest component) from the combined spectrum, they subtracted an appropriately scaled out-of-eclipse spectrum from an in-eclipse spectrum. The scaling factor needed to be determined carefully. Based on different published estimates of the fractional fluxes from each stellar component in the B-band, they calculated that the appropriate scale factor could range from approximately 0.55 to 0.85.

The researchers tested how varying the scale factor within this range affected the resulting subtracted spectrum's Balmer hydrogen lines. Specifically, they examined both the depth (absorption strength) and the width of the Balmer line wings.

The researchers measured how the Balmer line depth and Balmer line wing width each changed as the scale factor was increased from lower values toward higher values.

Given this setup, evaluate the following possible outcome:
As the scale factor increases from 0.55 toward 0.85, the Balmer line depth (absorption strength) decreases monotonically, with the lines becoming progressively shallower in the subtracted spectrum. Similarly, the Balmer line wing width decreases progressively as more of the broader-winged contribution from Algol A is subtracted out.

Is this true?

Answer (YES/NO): NO